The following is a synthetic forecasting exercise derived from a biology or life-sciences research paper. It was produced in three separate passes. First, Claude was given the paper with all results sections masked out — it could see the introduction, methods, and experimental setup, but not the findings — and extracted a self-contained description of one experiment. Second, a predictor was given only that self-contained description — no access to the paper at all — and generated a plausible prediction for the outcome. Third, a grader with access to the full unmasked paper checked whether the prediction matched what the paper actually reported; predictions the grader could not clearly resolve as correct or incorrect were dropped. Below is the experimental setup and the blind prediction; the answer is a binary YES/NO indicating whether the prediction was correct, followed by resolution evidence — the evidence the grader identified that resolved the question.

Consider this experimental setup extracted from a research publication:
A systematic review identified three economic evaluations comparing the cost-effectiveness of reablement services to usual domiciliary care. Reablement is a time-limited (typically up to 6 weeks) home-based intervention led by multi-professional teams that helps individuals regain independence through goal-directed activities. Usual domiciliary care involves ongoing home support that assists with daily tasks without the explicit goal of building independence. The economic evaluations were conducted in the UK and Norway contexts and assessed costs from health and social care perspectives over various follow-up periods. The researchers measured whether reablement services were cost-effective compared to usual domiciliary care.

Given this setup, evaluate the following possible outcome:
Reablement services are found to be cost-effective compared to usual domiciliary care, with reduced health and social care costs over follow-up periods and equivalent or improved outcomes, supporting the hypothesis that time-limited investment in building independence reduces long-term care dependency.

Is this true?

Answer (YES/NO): YES